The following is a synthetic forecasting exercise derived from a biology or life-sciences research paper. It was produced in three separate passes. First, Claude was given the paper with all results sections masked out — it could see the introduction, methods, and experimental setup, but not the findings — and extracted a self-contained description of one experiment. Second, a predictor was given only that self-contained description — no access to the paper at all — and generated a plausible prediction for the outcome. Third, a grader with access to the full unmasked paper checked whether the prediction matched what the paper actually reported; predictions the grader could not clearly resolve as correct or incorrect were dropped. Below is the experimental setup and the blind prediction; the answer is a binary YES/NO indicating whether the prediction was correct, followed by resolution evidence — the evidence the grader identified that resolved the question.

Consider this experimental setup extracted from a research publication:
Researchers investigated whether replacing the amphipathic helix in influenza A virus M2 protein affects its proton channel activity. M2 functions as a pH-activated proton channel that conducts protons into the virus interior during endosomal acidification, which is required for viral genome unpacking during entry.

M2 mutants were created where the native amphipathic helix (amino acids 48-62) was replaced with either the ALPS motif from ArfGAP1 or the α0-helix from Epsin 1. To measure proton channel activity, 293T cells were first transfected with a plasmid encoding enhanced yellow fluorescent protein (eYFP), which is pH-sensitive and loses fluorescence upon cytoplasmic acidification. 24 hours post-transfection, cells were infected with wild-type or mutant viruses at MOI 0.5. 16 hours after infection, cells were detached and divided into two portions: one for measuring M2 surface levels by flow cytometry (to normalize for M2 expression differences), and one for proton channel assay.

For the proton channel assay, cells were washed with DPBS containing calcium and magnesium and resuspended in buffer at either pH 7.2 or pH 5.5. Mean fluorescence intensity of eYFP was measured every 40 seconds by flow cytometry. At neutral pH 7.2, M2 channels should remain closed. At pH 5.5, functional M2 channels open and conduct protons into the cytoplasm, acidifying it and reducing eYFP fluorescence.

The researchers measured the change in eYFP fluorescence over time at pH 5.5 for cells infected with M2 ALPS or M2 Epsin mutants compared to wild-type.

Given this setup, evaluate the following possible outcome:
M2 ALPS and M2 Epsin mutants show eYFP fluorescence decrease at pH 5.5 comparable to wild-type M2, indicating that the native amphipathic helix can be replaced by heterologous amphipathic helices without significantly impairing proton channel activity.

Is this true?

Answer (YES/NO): NO